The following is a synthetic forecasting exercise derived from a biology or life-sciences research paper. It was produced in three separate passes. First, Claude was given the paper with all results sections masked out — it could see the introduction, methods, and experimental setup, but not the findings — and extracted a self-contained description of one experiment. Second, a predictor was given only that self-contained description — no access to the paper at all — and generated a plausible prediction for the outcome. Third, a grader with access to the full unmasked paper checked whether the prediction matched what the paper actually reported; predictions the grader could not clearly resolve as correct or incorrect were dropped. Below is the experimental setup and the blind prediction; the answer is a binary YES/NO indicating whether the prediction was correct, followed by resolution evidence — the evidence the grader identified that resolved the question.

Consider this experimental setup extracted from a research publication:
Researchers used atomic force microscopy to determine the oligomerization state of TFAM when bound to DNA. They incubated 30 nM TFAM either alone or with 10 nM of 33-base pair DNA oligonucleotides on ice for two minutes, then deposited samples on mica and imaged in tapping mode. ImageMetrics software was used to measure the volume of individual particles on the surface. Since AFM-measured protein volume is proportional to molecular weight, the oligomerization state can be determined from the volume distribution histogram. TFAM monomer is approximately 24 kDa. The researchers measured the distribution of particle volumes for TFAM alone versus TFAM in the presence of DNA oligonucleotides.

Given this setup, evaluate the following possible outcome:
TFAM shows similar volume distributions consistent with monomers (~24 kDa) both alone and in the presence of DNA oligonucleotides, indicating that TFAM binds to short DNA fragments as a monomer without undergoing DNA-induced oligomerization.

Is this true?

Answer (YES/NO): NO